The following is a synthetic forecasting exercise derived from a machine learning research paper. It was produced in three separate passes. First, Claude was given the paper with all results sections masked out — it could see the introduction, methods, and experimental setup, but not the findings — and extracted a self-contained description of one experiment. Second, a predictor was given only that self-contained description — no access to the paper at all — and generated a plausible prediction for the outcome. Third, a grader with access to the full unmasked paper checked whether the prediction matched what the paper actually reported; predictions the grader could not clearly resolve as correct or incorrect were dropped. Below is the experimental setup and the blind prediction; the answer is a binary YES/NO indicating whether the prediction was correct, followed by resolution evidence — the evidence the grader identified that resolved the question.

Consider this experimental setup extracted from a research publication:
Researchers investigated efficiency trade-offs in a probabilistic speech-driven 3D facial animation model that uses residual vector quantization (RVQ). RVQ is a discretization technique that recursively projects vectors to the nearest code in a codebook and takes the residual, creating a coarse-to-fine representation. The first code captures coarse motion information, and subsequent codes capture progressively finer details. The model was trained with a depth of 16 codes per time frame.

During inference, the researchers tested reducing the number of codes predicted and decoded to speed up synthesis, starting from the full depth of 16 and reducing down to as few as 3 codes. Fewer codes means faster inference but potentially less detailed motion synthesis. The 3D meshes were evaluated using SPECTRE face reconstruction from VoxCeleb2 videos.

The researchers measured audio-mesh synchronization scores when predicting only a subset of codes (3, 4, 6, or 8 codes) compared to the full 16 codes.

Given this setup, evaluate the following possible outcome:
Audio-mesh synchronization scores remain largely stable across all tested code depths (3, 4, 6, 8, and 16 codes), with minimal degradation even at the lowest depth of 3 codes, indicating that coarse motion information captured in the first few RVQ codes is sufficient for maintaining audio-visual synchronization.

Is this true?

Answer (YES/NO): YES